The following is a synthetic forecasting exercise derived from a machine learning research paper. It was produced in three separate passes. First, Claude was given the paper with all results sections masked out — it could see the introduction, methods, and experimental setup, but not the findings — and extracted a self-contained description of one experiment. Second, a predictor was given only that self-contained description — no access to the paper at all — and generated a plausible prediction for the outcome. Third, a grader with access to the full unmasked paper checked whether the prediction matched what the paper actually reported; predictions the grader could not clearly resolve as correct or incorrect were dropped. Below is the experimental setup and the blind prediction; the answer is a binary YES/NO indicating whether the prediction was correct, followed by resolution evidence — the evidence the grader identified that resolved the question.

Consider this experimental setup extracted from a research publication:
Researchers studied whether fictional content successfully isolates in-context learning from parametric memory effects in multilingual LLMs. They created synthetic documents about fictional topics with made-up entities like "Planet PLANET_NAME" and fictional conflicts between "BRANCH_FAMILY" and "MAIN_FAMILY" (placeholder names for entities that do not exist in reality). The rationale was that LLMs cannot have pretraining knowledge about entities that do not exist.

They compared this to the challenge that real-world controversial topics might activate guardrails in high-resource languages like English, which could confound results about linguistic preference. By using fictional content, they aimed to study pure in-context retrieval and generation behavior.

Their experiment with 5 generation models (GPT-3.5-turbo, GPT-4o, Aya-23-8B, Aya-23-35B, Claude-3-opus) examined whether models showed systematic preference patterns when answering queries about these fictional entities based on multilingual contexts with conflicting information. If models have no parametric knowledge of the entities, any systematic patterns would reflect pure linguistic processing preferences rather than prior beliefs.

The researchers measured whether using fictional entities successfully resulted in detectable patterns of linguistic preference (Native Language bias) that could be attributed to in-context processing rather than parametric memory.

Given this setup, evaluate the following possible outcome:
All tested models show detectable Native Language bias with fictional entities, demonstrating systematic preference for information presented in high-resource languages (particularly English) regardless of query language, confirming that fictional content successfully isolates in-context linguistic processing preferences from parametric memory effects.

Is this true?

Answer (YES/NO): NO